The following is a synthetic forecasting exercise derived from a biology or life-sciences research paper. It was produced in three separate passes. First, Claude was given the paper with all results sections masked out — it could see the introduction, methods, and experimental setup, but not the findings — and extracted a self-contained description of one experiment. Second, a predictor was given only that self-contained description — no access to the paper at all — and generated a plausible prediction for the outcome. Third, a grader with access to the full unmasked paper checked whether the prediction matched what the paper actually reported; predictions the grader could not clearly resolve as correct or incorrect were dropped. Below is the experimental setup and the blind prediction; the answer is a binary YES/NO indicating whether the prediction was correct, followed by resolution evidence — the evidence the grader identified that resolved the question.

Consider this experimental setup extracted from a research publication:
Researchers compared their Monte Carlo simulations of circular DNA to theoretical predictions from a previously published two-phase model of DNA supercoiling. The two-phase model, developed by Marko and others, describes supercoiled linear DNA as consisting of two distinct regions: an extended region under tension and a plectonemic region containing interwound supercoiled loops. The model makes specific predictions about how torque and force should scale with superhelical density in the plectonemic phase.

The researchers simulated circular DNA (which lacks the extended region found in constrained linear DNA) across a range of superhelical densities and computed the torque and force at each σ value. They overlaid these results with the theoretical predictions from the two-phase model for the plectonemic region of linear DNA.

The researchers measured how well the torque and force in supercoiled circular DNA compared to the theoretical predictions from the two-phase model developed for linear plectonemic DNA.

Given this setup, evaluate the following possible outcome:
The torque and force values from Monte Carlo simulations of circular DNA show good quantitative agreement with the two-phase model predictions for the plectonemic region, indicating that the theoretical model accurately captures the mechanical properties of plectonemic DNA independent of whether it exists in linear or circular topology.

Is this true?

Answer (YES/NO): YES